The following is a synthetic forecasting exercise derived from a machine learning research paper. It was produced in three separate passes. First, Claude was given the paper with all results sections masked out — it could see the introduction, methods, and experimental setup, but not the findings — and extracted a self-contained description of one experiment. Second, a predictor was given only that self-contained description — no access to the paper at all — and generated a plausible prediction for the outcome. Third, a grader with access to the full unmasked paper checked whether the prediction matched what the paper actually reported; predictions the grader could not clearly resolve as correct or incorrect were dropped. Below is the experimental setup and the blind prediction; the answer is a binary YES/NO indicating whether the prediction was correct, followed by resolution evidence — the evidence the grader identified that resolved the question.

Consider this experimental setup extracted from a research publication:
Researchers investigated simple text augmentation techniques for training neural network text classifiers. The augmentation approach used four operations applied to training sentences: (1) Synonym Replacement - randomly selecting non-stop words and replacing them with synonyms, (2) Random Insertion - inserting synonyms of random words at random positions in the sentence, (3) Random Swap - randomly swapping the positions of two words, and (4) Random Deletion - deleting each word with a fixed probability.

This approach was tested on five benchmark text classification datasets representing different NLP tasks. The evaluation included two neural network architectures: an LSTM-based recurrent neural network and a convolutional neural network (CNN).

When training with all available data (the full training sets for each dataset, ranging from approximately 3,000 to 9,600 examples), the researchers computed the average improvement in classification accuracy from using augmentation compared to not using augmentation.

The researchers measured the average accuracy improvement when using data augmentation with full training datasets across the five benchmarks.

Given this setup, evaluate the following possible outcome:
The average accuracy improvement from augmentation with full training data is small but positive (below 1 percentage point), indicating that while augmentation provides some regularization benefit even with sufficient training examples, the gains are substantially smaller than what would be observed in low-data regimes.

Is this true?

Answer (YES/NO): YES